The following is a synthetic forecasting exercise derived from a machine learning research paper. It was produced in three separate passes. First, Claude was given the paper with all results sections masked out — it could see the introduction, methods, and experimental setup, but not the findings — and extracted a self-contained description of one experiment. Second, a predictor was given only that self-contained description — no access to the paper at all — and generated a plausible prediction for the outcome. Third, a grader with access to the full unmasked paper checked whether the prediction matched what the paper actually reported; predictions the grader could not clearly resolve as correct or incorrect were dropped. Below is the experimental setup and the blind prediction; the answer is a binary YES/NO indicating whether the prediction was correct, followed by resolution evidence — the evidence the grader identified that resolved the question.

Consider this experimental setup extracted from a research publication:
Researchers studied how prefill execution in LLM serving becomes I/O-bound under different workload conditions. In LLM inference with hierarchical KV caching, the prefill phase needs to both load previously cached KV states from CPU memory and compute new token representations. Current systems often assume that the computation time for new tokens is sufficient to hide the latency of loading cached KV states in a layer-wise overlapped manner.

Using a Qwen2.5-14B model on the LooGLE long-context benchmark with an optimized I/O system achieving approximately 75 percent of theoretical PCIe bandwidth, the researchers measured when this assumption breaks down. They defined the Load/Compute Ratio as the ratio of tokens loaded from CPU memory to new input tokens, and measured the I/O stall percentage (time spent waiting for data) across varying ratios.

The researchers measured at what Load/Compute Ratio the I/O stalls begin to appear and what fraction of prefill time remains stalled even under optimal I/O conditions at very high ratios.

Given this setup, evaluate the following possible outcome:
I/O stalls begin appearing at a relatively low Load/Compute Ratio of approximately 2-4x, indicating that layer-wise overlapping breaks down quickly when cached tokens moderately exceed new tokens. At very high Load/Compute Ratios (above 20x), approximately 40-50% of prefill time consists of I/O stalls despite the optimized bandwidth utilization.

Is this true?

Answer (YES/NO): NO